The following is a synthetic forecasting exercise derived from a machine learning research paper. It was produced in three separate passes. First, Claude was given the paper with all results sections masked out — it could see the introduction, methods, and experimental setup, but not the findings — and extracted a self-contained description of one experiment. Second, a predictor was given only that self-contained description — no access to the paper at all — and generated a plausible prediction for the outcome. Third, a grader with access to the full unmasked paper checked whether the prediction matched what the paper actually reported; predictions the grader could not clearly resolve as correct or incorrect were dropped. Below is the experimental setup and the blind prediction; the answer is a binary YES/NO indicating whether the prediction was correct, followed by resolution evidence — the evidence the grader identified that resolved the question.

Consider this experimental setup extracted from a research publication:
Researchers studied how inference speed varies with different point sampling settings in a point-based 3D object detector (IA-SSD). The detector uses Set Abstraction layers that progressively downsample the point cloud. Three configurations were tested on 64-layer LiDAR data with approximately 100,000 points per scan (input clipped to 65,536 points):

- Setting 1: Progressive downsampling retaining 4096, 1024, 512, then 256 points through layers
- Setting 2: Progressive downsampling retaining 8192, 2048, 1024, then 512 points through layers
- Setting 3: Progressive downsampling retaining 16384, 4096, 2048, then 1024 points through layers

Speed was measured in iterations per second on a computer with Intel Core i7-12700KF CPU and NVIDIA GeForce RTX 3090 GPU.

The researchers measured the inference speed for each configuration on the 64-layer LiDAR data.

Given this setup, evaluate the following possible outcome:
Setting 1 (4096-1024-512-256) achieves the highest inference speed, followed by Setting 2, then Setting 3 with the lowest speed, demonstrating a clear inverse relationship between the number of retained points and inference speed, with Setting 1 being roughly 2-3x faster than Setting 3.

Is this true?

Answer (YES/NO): NO